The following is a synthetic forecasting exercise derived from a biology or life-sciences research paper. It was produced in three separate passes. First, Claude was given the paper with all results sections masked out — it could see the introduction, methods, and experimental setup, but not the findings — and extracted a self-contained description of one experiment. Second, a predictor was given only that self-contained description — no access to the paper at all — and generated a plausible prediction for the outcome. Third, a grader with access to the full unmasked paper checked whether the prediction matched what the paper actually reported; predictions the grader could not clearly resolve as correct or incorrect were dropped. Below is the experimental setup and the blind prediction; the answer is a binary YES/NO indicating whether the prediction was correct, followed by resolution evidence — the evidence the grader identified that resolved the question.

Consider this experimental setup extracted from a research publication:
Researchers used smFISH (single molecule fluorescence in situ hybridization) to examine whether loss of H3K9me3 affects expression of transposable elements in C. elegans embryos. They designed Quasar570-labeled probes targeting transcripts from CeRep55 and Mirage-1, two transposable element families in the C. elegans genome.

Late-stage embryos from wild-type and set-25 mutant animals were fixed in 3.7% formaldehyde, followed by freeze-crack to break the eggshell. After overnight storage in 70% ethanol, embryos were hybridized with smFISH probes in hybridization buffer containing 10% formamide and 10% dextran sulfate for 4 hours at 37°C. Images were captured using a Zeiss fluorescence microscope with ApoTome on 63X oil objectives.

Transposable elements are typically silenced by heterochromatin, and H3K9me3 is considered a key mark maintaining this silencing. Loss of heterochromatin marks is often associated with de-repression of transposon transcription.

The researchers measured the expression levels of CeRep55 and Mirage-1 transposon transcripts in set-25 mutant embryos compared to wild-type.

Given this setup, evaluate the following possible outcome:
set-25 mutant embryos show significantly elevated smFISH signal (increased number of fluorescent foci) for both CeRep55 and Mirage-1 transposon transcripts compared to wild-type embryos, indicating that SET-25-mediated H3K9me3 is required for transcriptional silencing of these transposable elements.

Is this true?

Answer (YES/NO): NO